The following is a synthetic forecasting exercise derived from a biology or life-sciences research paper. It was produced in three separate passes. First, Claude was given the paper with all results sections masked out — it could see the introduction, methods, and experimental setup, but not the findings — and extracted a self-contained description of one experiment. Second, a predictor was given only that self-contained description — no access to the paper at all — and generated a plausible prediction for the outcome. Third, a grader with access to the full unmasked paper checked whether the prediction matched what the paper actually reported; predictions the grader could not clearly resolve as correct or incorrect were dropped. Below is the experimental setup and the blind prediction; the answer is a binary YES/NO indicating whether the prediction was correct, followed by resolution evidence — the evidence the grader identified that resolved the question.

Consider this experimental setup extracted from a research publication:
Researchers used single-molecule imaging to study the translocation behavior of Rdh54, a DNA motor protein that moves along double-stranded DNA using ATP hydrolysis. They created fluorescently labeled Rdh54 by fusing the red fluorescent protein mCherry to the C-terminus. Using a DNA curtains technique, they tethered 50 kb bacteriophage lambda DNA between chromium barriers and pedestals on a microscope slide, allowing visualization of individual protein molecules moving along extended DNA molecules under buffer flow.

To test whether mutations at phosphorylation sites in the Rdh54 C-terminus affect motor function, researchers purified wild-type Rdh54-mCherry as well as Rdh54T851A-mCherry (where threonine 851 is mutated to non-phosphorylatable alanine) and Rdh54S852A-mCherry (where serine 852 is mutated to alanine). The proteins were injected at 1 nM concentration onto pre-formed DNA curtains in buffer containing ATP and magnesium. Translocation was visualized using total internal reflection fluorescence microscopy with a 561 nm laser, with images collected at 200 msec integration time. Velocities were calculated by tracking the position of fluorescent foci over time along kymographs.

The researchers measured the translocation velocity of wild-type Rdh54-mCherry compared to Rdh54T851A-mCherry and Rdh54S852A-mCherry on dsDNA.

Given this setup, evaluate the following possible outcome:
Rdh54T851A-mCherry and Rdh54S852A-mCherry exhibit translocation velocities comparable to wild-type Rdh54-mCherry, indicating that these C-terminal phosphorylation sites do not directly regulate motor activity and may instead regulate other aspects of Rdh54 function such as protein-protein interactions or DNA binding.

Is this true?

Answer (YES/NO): NO